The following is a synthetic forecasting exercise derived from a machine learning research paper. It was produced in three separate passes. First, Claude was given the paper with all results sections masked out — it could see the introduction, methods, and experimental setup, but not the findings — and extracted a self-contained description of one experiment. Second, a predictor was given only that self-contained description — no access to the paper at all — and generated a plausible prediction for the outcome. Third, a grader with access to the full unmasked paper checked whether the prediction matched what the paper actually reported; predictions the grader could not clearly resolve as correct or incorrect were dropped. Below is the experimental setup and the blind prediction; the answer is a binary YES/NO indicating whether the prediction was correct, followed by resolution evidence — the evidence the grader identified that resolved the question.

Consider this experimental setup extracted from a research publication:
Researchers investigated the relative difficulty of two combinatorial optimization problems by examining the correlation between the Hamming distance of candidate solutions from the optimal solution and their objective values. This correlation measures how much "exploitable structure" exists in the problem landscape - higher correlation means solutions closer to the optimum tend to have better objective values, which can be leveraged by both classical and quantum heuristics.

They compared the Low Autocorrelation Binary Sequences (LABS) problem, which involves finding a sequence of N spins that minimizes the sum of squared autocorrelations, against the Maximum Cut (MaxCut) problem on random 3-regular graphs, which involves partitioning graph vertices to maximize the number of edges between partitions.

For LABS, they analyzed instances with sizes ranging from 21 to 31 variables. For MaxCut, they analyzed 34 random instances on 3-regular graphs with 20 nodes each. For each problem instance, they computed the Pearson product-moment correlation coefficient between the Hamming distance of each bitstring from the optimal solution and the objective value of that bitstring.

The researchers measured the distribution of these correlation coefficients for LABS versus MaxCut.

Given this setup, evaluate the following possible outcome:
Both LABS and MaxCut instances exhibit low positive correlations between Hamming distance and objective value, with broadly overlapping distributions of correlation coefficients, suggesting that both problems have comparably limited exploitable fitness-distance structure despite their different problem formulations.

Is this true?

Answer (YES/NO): NO